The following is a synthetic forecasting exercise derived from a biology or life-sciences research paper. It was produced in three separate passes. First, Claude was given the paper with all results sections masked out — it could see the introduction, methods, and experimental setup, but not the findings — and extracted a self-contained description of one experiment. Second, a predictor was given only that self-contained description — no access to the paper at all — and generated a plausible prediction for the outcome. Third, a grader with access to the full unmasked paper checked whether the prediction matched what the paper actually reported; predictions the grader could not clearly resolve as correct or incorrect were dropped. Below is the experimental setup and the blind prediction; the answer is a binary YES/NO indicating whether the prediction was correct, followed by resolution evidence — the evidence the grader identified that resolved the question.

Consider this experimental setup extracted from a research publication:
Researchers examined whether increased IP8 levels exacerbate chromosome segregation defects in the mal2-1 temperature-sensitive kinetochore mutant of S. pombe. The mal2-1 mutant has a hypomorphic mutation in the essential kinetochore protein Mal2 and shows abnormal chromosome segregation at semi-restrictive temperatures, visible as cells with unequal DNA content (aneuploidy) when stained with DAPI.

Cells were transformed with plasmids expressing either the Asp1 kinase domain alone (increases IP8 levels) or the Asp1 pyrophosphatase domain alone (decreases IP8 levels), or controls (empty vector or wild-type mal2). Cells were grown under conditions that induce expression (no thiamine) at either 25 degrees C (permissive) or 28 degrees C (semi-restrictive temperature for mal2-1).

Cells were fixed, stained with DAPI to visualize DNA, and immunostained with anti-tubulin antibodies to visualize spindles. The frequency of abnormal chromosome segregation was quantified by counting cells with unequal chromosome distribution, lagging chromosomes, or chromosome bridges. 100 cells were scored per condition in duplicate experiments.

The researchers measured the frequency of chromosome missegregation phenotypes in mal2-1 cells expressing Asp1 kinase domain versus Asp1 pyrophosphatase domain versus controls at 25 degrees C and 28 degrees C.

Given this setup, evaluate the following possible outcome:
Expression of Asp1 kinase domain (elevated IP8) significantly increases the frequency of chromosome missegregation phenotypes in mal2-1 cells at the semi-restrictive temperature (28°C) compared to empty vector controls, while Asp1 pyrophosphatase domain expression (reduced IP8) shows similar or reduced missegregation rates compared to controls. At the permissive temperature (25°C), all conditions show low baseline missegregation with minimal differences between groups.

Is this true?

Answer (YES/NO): NO